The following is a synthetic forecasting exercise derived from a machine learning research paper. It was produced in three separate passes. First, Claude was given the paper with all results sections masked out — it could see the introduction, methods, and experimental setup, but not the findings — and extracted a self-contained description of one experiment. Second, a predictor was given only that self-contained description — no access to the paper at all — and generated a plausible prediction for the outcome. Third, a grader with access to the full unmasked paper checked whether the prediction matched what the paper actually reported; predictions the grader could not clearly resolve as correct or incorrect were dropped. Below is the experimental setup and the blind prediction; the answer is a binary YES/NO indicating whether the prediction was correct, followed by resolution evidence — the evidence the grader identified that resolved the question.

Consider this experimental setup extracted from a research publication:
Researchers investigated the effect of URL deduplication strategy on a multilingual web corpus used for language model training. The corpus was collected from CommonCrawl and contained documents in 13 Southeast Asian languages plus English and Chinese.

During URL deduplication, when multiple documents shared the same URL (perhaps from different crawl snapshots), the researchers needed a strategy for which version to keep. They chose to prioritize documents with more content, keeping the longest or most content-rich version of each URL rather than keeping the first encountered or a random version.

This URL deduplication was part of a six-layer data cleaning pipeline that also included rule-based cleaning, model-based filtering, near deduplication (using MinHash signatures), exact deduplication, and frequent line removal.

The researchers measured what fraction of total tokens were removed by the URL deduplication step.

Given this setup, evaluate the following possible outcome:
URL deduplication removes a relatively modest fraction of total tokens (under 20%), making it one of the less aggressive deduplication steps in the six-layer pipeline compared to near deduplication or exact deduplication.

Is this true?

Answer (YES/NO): NO